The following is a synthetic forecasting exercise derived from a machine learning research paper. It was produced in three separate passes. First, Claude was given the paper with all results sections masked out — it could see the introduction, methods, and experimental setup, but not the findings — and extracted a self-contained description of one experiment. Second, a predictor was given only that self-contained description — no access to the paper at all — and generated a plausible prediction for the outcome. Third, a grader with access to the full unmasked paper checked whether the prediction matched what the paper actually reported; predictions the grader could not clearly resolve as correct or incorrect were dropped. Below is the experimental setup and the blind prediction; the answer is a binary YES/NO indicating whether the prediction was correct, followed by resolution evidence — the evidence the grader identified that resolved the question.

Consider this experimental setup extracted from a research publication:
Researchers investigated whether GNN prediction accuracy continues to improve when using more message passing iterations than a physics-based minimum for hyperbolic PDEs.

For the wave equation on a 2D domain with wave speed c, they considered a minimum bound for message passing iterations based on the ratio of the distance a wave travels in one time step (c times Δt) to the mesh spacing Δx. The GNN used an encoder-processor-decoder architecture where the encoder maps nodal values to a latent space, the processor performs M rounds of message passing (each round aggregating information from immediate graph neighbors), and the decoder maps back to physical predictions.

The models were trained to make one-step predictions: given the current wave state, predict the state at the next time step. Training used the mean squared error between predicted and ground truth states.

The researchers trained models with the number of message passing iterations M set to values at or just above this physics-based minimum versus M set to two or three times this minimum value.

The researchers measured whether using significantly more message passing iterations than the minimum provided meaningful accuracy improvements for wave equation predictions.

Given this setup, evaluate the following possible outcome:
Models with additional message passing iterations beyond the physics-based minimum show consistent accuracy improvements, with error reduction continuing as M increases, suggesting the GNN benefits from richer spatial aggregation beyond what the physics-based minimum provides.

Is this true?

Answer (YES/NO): NO